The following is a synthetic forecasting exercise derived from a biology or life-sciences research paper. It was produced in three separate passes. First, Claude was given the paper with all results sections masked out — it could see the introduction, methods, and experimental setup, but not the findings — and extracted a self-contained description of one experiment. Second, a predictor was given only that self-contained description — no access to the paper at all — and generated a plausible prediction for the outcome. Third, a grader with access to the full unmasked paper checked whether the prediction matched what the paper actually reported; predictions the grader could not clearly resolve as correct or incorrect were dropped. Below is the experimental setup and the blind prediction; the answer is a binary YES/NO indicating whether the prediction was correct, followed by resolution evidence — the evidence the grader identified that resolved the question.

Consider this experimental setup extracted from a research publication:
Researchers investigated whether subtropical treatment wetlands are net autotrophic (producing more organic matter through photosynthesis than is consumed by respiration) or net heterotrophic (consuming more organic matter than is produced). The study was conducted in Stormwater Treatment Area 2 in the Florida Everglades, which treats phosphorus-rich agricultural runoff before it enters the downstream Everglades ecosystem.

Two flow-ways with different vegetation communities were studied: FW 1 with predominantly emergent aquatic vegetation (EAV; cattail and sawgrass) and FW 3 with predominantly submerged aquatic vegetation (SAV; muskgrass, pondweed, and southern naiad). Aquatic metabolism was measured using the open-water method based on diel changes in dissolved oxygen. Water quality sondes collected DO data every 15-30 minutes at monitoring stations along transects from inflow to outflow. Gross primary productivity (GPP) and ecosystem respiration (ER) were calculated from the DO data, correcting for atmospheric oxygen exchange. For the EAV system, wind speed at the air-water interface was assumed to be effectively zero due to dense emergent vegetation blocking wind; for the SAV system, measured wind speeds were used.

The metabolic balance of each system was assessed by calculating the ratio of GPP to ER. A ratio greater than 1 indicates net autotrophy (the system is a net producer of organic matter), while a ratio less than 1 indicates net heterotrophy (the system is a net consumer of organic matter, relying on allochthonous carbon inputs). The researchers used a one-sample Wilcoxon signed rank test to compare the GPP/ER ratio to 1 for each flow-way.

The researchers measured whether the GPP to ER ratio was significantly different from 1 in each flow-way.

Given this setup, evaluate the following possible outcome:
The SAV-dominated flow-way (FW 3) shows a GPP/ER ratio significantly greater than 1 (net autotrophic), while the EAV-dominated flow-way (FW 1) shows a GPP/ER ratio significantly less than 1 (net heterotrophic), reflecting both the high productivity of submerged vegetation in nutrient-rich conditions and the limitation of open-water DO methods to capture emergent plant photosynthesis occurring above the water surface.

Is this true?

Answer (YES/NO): NO